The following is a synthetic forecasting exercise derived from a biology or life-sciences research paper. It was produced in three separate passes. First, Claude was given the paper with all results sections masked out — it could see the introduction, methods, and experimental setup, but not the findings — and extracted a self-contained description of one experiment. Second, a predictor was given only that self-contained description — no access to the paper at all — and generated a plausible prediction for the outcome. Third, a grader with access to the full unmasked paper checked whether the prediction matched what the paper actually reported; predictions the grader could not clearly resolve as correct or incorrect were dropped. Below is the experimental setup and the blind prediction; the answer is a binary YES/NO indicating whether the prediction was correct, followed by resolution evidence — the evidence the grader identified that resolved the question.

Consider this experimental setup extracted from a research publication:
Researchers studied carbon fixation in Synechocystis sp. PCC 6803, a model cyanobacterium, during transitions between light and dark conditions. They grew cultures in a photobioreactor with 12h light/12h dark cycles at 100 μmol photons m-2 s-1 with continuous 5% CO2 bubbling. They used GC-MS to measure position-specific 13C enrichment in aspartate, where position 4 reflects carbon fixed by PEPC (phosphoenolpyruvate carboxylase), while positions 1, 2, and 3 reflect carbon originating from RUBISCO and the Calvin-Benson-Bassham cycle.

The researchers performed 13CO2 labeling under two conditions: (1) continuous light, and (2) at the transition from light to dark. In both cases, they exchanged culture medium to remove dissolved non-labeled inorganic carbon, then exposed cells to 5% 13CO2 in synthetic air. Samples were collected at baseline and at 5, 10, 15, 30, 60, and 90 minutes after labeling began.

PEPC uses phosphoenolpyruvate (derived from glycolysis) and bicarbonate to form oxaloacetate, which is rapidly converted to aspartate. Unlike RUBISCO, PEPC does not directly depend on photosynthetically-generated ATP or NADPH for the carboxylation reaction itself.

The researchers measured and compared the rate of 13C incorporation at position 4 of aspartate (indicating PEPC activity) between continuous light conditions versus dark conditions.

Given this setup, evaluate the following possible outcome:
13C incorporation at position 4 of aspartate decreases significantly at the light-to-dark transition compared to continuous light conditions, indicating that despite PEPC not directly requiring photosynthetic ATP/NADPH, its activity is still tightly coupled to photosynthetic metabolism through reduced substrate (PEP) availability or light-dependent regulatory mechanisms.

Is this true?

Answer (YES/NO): YES